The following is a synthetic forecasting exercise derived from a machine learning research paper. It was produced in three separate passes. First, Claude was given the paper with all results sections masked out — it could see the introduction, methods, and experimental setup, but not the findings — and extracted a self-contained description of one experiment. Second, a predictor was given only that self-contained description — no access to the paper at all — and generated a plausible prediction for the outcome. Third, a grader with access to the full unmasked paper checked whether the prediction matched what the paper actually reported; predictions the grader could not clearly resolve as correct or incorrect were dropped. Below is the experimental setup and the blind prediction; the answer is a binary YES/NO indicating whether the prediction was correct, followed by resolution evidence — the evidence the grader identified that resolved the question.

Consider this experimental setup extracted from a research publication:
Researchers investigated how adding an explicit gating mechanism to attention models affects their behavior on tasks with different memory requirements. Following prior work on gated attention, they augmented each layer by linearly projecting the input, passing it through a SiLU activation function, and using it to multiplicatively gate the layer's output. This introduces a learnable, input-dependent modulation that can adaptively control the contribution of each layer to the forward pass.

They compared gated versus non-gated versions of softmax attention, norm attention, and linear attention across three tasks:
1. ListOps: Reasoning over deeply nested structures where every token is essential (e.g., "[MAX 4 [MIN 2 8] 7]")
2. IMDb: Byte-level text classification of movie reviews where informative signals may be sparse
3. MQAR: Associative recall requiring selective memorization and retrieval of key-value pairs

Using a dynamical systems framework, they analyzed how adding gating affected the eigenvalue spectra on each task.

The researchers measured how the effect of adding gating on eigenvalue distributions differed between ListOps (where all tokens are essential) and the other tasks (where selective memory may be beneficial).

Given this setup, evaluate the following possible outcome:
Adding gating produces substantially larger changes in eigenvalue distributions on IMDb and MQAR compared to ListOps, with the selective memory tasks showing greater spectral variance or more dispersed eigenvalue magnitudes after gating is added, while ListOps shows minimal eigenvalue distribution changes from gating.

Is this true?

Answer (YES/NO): NO